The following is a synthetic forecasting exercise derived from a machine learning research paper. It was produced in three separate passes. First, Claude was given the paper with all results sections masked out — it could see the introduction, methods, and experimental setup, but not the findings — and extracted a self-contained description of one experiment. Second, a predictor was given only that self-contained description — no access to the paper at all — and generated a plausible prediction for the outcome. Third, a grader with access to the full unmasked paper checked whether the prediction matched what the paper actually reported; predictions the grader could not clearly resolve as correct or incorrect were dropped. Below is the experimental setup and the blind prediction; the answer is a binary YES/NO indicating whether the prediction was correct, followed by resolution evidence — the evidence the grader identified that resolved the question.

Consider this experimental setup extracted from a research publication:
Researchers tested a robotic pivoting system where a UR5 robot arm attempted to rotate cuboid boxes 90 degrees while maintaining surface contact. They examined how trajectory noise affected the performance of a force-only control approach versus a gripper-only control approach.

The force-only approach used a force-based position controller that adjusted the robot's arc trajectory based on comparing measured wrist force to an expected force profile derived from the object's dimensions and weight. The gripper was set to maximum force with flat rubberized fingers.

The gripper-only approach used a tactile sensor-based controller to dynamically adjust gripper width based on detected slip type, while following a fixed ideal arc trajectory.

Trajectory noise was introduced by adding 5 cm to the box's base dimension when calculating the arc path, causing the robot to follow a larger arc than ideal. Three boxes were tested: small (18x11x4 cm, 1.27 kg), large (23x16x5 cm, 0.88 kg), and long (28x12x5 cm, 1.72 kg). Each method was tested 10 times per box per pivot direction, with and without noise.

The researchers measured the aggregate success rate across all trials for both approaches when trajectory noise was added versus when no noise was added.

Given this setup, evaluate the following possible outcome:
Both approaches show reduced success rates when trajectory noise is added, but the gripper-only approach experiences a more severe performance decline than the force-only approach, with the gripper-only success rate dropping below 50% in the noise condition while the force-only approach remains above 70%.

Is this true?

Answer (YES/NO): NO